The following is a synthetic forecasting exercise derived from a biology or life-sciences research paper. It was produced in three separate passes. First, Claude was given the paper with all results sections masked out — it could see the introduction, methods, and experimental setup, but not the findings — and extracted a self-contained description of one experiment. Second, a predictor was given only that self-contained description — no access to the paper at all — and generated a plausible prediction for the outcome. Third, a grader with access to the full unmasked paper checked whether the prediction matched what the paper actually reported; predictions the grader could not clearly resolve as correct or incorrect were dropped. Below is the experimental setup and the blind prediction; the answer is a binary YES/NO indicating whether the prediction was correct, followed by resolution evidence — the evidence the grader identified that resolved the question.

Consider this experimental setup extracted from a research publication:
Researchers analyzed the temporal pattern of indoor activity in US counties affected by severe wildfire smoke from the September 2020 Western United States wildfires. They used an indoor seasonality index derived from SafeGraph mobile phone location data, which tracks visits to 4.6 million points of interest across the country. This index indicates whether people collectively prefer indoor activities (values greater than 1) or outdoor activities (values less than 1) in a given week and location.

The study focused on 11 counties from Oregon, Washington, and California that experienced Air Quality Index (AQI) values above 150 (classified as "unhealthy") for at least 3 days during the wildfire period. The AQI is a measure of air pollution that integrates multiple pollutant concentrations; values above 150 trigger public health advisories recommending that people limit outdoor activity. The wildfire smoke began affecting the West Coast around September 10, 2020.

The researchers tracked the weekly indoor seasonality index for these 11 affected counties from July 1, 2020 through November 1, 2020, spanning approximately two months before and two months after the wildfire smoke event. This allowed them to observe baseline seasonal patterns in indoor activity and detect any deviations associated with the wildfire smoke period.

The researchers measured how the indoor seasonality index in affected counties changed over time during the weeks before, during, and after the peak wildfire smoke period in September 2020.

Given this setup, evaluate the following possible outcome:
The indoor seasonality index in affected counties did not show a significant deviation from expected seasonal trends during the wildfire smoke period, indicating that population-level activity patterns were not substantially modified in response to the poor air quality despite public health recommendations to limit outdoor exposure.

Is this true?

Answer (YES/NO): NO